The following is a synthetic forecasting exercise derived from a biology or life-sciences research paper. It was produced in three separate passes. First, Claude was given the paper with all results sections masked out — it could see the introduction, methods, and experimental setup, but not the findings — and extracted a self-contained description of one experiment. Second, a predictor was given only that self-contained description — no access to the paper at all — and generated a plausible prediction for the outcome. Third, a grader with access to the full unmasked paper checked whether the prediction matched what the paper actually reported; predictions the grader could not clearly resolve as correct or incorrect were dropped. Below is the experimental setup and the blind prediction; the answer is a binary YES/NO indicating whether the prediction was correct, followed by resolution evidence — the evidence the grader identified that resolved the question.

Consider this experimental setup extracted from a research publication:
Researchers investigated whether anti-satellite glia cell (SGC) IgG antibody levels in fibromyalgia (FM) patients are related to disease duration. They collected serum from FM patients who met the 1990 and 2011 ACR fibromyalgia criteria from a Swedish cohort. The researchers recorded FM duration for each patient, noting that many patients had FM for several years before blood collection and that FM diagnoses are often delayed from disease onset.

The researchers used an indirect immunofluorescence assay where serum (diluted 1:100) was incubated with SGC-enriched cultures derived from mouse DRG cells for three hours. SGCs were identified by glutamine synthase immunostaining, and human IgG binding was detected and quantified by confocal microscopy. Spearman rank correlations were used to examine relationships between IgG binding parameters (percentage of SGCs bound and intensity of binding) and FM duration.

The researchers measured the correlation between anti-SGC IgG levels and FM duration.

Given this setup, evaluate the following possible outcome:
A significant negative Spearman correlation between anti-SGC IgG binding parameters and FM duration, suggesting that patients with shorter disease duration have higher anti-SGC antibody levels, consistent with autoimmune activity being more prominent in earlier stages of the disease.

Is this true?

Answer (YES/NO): NO